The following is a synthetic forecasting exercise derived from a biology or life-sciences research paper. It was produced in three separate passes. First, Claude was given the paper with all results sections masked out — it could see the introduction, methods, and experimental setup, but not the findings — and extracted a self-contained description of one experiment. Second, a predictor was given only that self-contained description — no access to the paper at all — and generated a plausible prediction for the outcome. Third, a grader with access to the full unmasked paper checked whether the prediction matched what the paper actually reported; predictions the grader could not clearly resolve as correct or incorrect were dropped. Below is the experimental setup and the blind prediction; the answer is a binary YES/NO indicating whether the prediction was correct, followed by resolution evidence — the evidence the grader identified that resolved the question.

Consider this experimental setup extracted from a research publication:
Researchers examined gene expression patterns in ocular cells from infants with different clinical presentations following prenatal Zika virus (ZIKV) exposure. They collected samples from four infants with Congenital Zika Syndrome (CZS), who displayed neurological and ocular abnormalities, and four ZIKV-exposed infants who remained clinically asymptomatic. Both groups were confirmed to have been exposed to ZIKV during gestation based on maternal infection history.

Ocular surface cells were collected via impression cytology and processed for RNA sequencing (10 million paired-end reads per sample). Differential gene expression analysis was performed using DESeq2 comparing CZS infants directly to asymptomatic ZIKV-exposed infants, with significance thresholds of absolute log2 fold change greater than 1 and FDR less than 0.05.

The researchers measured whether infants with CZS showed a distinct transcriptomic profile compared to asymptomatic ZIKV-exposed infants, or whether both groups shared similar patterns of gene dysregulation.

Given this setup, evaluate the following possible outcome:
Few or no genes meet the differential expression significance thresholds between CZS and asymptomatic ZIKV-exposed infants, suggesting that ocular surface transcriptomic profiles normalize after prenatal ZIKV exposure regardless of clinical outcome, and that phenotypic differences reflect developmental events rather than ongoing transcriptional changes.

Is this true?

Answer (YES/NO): NO